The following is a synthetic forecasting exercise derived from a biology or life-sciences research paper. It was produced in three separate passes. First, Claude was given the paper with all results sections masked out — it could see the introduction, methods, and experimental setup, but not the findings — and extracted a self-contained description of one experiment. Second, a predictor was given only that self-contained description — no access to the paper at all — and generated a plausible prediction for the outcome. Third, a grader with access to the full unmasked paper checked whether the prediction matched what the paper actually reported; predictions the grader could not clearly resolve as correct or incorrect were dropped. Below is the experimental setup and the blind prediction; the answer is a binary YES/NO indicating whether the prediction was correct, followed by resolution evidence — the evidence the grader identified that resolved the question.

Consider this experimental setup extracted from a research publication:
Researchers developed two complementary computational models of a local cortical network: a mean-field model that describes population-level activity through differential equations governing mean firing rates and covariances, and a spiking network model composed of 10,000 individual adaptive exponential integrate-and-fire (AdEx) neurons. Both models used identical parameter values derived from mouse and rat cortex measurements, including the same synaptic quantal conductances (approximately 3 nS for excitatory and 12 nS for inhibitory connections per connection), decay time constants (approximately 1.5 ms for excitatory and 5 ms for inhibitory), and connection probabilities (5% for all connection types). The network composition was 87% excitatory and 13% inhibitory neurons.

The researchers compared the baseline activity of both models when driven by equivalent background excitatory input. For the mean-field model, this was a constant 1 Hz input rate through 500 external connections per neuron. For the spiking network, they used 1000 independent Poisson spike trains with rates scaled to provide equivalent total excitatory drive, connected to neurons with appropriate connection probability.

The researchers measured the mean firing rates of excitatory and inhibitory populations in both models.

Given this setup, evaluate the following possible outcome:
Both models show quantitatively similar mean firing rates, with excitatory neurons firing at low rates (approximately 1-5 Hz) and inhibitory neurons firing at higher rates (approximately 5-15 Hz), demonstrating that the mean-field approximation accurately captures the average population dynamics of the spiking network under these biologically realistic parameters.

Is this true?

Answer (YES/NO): YES